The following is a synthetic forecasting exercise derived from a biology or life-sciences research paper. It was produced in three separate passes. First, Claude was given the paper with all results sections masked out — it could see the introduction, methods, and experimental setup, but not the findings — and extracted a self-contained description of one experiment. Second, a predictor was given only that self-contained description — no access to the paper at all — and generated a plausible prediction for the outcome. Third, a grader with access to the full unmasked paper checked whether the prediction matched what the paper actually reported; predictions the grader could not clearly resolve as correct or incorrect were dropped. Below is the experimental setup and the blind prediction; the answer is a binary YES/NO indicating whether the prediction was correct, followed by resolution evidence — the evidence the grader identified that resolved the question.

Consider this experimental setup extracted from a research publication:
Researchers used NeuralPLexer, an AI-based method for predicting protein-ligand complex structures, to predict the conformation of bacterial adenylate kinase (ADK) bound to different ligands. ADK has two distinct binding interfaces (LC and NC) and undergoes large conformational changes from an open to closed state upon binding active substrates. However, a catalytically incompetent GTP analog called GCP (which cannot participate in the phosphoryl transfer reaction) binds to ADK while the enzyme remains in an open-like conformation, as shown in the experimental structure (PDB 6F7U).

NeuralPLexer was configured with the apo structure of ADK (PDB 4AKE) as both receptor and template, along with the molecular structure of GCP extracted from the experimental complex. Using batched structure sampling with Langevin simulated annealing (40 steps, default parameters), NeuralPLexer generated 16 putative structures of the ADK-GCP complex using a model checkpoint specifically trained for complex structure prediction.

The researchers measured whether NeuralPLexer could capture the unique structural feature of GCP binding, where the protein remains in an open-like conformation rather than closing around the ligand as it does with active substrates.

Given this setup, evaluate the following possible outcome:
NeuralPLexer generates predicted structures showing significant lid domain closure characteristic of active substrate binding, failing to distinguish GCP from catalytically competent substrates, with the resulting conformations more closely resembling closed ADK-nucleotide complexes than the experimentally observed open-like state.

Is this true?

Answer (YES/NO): YES